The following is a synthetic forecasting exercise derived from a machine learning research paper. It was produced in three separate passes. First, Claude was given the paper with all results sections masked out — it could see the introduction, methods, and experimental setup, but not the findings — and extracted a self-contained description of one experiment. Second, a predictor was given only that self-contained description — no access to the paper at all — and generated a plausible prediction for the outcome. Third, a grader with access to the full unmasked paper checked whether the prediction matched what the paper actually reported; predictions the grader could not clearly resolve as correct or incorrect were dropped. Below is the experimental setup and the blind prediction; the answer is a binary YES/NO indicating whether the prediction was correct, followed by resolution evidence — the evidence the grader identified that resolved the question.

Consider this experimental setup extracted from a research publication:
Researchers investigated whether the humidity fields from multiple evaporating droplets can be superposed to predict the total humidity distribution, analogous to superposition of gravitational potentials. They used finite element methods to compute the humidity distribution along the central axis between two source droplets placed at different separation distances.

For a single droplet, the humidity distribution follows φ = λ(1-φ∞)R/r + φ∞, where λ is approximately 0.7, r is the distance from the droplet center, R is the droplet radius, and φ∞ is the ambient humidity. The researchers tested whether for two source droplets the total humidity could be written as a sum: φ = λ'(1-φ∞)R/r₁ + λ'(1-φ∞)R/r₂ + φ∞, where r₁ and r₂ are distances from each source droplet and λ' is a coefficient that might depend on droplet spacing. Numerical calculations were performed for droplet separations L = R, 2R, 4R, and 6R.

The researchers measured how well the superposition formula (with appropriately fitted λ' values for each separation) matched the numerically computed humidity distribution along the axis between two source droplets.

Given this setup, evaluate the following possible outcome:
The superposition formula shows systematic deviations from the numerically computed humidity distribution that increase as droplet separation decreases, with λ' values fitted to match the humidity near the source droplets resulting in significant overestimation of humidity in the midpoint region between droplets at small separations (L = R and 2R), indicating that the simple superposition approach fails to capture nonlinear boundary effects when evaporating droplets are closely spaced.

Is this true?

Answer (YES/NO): NO